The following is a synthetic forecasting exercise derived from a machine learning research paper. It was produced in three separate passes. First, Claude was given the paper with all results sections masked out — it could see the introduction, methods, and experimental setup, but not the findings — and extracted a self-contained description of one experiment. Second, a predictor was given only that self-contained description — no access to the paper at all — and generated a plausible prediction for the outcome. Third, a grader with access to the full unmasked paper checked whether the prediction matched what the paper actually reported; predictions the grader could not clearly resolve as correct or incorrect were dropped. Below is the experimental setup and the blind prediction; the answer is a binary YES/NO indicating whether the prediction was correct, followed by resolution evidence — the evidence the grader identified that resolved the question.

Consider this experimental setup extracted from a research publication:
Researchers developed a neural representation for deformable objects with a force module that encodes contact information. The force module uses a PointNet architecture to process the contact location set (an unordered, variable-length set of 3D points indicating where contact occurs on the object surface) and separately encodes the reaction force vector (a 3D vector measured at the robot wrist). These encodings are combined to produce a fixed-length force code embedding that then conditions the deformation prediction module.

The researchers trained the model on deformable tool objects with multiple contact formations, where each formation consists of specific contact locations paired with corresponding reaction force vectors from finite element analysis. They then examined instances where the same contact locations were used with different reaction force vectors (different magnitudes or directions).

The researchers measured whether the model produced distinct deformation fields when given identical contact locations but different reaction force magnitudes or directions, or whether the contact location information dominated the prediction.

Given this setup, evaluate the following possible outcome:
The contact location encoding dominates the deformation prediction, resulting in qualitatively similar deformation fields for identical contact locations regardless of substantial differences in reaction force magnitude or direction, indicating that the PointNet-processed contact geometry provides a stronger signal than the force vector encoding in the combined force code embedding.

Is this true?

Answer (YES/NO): NO